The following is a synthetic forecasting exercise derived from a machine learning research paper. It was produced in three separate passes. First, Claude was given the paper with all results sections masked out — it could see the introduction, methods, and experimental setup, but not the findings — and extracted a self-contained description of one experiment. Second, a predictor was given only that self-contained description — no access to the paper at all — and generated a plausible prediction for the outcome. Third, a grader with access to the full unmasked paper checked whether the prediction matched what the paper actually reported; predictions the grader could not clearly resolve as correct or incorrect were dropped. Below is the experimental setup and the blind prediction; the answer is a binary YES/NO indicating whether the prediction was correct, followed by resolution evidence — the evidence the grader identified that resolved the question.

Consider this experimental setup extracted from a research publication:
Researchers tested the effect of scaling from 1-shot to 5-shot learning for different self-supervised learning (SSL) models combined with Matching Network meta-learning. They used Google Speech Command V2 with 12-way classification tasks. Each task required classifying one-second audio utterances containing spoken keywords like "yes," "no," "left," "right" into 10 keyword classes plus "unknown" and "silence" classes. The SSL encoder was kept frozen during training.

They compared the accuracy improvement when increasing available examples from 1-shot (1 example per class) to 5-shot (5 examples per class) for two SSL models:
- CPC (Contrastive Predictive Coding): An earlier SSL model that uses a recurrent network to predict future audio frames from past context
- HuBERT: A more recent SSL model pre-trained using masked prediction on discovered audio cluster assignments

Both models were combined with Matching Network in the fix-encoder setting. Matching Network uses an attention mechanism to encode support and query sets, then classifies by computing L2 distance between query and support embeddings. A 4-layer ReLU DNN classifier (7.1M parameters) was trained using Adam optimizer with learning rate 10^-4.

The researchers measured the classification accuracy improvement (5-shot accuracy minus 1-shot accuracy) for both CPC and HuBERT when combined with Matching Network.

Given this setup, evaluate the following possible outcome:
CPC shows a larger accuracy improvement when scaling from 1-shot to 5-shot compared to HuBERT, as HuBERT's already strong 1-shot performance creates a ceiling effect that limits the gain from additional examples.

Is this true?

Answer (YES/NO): YES